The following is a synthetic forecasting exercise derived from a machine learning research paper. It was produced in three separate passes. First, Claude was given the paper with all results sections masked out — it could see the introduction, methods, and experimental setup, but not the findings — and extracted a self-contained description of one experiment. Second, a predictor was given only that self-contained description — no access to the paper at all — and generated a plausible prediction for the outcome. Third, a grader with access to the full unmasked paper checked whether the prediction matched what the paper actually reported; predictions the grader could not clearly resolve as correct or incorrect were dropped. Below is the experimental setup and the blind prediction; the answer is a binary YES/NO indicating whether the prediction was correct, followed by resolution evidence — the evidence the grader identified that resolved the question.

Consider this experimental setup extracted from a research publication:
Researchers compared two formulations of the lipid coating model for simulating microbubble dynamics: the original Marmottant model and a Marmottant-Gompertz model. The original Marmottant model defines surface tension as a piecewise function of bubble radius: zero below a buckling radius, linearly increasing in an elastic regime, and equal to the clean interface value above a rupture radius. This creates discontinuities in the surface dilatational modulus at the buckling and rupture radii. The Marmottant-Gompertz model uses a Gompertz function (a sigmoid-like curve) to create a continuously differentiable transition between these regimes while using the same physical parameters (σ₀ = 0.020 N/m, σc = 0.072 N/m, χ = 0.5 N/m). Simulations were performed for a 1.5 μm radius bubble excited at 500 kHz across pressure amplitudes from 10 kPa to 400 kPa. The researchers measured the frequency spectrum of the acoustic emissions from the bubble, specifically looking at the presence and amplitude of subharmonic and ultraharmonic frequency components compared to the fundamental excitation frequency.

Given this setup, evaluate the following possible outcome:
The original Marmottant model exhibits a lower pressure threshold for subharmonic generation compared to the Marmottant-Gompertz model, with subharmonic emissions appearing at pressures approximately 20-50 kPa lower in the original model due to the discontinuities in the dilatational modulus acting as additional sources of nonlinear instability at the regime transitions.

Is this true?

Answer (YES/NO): NO